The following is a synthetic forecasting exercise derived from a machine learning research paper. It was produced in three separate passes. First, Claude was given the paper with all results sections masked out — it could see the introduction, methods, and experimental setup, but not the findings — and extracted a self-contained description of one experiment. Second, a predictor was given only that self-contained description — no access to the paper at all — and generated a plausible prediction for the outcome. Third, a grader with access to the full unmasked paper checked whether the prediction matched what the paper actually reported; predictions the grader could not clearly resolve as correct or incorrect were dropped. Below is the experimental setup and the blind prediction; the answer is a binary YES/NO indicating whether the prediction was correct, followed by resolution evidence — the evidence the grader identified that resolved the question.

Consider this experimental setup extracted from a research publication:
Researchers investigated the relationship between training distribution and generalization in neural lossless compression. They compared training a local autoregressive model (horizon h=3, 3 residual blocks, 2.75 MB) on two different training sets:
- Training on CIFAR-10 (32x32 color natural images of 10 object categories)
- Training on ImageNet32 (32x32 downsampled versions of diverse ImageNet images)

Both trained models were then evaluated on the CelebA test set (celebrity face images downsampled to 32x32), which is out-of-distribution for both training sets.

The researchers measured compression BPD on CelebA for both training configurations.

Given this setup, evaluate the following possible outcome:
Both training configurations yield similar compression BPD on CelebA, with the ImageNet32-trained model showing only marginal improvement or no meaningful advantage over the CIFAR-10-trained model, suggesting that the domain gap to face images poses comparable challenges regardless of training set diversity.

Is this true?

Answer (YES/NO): NO